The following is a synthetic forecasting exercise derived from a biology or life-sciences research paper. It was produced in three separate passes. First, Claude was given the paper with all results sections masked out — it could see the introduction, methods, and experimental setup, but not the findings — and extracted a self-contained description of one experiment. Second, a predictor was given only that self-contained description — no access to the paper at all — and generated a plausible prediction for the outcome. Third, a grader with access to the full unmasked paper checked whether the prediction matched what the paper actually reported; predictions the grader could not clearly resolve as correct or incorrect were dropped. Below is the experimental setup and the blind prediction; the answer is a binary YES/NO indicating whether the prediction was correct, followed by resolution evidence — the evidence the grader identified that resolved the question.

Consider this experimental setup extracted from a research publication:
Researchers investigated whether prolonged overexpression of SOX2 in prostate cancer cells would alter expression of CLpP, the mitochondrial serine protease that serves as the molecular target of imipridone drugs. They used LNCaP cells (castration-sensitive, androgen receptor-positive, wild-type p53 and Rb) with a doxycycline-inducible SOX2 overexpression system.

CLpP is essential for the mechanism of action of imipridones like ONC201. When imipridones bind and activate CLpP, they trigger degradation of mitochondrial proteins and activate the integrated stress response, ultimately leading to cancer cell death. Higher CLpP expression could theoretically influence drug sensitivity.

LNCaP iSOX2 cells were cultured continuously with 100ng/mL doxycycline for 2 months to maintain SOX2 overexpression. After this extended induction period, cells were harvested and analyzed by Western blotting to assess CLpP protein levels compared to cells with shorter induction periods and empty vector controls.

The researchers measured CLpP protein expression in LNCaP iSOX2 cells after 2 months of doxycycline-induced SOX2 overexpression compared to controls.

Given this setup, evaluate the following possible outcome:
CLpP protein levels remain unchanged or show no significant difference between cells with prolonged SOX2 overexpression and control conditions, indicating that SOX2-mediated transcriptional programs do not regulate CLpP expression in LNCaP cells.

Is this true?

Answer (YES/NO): NO